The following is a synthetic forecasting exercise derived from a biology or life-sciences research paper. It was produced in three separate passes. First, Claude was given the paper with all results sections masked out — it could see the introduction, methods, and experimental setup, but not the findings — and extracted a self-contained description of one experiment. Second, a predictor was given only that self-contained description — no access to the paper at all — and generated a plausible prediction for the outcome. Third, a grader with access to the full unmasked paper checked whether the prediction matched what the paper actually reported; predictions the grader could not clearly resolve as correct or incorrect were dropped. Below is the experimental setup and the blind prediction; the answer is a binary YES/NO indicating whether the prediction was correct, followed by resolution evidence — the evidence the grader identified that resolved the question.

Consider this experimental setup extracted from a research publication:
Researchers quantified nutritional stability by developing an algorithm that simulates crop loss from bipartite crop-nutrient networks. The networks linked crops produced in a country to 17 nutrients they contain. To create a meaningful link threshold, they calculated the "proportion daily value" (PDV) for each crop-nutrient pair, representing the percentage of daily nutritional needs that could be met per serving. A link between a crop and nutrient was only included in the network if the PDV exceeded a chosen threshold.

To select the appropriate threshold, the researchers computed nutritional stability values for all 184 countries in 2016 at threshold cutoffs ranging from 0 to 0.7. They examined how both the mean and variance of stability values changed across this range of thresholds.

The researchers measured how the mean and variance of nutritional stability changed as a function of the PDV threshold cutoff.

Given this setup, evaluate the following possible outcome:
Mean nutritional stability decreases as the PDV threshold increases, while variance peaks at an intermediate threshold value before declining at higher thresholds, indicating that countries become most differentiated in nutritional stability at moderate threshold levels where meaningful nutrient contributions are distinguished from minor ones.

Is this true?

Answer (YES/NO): NO